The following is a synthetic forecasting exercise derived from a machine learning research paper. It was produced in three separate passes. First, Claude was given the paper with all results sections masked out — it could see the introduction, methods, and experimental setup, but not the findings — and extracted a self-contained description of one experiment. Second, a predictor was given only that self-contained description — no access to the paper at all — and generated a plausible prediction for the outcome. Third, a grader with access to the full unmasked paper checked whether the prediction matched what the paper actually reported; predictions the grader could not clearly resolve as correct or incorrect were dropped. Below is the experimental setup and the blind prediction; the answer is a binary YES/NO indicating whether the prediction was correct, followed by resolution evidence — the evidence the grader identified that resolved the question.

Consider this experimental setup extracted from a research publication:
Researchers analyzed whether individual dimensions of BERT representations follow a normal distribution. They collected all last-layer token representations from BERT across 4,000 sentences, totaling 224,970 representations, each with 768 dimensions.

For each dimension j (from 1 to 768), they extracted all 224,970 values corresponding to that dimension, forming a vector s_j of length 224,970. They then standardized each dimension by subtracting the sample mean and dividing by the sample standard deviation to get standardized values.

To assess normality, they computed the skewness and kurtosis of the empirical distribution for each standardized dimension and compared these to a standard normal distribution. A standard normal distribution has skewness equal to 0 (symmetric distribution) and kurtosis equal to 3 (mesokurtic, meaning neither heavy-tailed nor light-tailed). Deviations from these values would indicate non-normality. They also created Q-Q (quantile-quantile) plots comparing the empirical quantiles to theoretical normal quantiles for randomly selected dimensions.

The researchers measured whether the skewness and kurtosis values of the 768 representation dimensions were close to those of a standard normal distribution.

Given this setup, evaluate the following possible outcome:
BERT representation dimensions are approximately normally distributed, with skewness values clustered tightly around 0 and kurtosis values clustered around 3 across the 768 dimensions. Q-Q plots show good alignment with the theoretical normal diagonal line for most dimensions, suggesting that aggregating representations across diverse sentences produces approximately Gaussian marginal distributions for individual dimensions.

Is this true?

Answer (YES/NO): NO